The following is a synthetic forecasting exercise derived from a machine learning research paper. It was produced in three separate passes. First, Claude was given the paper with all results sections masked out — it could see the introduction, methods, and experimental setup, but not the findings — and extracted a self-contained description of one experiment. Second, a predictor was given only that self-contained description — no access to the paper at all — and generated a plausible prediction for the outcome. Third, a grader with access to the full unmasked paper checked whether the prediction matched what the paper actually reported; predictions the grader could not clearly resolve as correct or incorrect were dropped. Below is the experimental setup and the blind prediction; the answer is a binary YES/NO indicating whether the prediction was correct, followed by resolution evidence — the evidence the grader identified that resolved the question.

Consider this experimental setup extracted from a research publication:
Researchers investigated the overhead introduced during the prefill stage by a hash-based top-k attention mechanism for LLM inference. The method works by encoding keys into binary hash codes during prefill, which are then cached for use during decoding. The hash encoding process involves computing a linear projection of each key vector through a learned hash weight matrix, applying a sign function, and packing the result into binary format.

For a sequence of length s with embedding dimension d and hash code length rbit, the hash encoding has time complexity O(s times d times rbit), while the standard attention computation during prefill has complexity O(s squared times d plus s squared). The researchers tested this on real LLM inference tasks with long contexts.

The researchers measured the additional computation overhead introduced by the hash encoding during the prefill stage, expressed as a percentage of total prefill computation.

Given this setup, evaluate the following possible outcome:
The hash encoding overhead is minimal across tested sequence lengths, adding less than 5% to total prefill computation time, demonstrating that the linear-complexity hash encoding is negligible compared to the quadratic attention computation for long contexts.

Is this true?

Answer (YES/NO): YES